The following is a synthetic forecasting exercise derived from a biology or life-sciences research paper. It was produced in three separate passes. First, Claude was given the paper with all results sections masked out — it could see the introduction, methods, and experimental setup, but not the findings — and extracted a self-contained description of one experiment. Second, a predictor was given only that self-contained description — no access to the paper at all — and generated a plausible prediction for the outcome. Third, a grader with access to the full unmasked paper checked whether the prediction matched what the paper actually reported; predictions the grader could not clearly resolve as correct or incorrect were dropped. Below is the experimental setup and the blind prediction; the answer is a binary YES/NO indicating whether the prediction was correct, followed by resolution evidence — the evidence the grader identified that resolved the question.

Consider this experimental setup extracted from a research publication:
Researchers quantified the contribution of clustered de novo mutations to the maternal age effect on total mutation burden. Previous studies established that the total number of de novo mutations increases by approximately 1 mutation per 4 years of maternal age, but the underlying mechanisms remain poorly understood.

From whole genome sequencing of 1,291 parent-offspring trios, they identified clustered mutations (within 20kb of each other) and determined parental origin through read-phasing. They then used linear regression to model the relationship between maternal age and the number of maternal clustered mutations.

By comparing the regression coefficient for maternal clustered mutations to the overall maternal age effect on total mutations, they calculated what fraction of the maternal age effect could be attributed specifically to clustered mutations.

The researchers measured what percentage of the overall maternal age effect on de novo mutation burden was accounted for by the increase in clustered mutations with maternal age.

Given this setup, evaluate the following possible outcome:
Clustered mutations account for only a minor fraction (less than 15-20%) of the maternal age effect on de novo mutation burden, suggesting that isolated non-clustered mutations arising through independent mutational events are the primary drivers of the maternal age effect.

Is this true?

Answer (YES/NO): NO